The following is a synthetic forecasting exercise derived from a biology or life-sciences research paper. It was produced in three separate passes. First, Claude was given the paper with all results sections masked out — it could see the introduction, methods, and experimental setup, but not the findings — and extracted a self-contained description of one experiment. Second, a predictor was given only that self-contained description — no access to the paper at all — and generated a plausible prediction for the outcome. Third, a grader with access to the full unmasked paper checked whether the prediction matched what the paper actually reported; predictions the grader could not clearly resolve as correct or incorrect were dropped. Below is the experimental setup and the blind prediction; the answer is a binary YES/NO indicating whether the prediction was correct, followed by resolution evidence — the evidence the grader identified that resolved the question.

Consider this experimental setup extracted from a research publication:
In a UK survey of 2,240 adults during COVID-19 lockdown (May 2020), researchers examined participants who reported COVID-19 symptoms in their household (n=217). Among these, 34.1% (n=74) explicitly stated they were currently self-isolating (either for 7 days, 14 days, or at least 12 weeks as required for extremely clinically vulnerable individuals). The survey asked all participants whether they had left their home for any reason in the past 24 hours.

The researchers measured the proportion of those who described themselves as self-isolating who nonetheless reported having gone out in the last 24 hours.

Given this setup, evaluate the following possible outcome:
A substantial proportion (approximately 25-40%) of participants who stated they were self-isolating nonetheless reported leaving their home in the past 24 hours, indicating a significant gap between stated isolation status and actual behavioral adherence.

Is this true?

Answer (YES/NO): NO